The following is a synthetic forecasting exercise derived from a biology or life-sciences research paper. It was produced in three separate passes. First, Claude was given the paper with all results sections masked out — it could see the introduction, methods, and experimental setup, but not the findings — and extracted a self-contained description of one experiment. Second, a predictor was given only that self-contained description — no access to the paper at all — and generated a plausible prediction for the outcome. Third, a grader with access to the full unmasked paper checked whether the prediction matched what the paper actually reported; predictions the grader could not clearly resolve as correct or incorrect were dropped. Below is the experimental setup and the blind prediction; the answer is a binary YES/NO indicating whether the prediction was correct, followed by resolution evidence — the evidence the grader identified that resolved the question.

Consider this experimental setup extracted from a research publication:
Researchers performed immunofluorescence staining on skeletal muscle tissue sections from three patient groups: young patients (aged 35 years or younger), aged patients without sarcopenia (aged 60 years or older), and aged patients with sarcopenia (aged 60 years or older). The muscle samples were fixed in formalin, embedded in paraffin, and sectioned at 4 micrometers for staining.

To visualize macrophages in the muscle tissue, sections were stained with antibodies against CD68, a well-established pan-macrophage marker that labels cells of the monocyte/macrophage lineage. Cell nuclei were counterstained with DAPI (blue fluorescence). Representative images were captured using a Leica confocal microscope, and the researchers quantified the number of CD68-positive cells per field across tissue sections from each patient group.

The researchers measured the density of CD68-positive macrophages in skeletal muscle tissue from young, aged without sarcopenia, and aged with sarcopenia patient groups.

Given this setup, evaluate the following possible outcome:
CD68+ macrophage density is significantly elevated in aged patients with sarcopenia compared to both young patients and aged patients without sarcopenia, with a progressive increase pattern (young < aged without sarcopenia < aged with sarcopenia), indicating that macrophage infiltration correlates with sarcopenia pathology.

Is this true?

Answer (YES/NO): NO